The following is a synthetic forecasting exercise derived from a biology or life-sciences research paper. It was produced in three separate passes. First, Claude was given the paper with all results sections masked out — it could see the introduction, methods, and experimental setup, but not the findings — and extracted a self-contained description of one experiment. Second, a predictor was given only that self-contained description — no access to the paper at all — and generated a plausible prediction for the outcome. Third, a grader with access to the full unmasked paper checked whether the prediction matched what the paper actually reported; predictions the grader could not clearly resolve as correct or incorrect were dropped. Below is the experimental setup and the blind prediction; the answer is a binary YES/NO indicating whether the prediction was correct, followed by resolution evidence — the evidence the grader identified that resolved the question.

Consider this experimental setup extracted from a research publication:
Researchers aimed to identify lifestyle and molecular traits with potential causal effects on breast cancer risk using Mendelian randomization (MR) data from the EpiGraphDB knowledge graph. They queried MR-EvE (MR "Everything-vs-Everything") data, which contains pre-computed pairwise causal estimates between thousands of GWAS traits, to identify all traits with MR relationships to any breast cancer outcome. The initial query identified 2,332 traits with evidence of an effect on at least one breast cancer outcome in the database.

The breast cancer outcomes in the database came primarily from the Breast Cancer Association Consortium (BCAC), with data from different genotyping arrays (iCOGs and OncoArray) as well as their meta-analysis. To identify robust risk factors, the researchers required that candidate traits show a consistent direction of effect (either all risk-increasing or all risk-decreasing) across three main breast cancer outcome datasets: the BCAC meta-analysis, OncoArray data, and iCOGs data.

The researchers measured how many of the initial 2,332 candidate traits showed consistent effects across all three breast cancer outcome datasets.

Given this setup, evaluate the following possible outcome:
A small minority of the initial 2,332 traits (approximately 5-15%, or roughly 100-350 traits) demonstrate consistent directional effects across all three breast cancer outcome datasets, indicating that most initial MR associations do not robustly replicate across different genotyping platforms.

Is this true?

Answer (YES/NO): NO